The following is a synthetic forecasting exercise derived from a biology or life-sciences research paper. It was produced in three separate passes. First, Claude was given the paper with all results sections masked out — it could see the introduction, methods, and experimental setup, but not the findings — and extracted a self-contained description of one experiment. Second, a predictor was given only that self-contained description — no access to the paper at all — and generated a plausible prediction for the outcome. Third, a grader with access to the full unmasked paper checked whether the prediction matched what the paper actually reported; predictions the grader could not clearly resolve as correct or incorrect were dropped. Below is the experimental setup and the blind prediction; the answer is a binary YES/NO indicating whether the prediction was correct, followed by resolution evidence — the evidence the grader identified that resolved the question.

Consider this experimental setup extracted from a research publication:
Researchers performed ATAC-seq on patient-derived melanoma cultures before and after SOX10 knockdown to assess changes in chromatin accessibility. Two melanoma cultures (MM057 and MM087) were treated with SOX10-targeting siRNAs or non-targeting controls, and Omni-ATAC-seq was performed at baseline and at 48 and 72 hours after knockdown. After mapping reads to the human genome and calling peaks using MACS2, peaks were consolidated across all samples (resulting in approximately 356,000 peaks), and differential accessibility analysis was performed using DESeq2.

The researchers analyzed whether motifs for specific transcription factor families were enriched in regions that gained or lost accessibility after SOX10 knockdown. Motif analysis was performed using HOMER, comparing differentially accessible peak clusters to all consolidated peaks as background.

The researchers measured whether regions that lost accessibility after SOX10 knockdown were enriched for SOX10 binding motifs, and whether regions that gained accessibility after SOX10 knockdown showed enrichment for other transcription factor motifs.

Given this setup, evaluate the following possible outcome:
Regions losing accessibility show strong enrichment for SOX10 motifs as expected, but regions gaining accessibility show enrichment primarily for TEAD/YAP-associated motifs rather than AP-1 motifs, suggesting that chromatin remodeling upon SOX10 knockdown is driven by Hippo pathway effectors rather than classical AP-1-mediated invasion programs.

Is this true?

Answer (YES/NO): NO